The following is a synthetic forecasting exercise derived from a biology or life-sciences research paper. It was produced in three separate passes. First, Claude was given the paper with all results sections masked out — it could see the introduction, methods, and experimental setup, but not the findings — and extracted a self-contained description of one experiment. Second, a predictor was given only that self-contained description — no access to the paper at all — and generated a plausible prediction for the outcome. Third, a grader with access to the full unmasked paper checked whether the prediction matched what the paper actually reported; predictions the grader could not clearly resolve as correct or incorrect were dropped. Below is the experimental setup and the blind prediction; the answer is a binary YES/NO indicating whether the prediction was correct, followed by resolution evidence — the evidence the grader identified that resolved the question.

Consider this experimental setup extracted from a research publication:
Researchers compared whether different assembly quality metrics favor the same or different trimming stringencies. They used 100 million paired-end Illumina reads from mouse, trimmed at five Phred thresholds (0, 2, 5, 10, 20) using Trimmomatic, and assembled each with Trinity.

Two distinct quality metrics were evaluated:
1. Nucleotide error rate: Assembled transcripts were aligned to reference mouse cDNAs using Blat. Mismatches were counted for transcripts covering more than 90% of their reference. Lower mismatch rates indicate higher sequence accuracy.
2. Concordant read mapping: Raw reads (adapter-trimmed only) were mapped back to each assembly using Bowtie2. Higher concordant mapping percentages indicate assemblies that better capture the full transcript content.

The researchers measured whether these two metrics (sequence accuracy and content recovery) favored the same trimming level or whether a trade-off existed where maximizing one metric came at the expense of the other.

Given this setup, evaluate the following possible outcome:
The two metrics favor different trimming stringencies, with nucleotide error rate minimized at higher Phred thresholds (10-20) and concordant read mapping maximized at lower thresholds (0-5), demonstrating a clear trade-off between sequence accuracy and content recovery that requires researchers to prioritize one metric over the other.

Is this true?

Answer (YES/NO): NO